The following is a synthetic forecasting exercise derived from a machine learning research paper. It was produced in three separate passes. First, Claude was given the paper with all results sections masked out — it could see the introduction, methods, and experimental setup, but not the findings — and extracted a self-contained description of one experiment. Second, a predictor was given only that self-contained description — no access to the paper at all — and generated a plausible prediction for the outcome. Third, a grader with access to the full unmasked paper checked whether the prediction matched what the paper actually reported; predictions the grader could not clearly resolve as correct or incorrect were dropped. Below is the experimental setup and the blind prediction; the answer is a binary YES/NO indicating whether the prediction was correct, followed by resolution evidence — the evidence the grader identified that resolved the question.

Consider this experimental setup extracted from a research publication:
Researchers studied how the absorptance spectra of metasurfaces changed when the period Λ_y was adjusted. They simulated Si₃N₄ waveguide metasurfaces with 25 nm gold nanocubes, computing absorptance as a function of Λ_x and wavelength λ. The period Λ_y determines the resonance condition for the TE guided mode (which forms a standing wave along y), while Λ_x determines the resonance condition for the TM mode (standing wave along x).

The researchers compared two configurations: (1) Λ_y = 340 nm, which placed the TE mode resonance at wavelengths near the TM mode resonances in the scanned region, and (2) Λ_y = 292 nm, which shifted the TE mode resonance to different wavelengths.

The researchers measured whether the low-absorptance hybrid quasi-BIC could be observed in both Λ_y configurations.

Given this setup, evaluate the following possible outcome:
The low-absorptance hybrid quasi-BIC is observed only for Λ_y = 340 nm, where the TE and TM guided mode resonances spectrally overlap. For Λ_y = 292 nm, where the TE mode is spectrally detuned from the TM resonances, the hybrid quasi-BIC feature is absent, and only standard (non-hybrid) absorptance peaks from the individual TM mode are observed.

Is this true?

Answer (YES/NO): NO